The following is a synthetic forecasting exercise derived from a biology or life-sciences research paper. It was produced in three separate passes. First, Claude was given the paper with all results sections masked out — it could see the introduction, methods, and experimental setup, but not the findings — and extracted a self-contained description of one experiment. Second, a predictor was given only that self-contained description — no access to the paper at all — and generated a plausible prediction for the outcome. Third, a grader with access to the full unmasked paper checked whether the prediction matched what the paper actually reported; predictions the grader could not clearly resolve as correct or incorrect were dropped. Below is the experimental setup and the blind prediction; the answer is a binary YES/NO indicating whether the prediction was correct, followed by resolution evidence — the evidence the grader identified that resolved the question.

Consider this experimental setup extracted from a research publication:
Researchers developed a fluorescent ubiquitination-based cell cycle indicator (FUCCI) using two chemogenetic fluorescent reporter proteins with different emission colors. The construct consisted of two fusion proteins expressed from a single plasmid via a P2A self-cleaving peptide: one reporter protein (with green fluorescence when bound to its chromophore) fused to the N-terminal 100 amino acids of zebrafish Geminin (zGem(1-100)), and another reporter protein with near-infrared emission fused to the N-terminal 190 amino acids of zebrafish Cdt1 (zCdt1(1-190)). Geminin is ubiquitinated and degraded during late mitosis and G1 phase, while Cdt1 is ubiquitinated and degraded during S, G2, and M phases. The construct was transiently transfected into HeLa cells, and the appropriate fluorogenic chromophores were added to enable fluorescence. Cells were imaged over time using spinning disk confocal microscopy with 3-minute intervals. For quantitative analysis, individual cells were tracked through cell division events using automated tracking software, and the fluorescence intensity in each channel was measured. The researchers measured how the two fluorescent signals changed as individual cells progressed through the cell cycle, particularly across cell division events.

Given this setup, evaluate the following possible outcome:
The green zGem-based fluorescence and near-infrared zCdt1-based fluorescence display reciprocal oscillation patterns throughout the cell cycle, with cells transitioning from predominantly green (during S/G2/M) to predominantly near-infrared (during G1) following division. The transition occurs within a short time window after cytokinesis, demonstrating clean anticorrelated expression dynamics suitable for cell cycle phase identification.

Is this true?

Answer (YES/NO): NO